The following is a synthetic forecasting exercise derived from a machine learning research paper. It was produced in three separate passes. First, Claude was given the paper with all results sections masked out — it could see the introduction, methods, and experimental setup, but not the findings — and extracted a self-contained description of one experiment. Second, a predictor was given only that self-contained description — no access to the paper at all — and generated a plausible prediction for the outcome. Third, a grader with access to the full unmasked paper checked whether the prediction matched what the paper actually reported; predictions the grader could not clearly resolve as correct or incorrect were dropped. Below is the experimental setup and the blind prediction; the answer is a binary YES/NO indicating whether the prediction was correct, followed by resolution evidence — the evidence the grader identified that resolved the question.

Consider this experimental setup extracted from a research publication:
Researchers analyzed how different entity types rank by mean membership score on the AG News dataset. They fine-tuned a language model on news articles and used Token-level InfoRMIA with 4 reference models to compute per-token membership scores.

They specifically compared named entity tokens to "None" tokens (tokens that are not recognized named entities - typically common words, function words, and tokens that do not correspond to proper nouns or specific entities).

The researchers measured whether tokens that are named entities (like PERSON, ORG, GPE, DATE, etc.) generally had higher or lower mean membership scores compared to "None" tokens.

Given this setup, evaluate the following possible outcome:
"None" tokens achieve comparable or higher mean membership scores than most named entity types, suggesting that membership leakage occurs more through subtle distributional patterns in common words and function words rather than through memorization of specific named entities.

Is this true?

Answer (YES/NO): NO